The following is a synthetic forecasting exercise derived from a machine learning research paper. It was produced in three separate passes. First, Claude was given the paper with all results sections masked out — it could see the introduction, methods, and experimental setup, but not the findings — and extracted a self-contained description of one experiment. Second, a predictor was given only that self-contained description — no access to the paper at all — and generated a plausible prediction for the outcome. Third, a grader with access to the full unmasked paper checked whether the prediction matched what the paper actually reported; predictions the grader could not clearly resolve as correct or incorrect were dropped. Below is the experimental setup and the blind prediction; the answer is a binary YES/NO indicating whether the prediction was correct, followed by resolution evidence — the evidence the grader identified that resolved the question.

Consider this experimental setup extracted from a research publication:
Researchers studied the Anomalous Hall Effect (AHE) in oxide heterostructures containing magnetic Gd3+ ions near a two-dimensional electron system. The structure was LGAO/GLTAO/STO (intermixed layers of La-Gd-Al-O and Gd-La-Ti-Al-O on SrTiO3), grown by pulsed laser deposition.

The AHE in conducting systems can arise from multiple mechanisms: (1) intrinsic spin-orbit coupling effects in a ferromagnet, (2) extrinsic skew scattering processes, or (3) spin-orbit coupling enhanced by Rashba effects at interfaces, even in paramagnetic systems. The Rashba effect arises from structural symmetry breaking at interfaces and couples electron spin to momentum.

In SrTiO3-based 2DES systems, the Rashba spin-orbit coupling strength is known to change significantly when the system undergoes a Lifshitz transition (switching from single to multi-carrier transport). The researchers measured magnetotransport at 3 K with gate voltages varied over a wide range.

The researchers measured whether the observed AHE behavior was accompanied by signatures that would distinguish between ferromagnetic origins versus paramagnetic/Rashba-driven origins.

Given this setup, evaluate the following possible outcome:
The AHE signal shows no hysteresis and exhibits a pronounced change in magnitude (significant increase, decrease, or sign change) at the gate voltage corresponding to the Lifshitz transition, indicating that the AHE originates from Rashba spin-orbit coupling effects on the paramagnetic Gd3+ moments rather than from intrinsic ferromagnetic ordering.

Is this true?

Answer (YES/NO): YES